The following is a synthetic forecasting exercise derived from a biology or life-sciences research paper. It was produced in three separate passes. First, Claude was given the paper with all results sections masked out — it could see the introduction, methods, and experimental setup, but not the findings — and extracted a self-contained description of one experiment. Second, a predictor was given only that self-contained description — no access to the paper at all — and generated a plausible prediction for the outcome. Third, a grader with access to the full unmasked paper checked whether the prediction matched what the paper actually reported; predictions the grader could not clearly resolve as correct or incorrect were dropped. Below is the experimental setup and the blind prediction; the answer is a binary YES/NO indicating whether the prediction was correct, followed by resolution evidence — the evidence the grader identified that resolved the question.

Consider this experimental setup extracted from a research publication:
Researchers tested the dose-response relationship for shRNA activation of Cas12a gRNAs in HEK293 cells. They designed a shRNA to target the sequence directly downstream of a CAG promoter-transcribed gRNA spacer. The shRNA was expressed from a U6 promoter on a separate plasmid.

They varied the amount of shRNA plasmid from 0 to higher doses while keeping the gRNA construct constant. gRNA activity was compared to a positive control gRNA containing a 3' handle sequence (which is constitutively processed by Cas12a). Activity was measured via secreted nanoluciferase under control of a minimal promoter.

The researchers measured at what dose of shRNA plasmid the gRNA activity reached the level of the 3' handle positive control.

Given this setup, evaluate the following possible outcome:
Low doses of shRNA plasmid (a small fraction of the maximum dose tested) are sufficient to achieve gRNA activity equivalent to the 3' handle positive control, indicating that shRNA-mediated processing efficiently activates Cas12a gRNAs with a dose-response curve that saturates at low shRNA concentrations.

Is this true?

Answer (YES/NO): YES